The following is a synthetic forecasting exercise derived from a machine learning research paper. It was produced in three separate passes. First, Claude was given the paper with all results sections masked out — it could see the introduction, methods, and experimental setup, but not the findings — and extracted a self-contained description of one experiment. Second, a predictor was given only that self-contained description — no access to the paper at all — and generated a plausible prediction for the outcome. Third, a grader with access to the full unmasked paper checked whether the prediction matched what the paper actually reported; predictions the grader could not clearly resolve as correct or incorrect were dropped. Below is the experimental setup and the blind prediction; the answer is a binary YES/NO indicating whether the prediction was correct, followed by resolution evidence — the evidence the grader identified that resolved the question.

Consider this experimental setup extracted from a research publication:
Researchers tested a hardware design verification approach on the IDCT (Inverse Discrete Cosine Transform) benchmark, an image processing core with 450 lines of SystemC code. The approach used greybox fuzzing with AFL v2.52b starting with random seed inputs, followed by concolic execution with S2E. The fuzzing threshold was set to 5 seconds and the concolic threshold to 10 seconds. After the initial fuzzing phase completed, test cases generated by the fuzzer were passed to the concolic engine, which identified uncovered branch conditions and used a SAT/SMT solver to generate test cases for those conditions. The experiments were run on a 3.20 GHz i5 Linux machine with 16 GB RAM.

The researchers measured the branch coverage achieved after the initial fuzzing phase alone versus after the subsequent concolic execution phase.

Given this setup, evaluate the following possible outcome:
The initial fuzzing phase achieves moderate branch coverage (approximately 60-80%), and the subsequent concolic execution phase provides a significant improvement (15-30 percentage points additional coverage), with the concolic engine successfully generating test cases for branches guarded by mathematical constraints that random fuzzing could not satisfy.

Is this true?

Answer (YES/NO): NO